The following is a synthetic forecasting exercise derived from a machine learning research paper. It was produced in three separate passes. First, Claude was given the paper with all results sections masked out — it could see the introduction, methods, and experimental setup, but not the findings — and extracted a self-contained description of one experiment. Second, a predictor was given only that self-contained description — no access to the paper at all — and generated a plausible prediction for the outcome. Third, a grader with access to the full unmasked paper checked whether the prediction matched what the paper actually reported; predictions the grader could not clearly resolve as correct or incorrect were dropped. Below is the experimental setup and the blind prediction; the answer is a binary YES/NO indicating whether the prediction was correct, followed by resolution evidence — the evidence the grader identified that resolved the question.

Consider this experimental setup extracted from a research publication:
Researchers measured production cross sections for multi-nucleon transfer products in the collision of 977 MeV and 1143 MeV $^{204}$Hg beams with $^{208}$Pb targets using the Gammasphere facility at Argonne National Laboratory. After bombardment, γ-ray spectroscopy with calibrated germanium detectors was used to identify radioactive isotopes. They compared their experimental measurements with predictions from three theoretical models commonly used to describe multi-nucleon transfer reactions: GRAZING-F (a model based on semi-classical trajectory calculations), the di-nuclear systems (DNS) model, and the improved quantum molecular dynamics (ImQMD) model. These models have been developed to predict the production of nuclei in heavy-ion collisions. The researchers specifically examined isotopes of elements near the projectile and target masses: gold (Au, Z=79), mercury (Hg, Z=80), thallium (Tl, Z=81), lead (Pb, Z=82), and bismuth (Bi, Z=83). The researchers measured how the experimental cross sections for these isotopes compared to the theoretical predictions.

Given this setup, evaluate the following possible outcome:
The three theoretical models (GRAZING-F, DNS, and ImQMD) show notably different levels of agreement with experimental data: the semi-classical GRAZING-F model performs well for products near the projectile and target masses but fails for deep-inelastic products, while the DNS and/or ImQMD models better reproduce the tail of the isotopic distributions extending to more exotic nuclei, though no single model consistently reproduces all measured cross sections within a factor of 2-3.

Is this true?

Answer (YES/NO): NO